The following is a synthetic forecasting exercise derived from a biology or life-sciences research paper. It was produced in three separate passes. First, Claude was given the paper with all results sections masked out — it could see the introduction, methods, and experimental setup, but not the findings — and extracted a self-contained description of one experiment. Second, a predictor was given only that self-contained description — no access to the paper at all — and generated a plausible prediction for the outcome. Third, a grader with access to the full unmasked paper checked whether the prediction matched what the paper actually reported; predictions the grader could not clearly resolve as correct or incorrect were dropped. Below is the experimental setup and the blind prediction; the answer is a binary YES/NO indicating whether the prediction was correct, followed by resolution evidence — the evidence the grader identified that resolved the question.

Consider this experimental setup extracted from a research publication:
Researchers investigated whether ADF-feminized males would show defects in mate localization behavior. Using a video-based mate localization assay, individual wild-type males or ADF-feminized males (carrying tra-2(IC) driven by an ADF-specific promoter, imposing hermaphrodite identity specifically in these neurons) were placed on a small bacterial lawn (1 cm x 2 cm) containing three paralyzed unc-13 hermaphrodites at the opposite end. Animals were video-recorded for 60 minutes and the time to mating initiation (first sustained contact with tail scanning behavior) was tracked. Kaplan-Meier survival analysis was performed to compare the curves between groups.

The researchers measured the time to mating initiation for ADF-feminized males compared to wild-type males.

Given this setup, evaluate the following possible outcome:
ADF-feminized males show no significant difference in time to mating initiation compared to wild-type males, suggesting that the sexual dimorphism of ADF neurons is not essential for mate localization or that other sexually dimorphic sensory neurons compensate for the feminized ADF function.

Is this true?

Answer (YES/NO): NO